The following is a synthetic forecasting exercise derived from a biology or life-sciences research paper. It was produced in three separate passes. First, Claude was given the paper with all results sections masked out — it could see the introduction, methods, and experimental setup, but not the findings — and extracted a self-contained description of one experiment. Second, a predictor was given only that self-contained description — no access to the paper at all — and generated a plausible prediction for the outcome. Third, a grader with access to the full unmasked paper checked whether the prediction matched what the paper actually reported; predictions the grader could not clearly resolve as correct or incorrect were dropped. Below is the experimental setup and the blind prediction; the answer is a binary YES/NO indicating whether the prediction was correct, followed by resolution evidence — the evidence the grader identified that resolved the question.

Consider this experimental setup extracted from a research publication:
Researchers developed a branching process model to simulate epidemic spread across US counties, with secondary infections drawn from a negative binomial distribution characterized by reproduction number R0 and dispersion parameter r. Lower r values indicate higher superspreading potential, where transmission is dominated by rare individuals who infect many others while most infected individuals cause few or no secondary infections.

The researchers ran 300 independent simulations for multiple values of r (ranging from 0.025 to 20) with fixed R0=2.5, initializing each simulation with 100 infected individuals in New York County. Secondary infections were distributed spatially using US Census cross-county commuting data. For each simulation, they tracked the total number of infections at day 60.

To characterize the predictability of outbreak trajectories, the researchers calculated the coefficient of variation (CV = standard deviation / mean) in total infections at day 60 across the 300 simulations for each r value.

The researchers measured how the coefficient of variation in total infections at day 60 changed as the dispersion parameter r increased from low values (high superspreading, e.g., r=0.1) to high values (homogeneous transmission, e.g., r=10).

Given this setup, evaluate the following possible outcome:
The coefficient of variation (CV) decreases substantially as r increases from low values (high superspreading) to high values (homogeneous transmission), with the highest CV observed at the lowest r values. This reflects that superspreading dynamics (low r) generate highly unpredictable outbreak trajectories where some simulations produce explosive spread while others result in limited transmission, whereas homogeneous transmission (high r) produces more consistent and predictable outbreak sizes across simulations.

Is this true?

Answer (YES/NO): YES